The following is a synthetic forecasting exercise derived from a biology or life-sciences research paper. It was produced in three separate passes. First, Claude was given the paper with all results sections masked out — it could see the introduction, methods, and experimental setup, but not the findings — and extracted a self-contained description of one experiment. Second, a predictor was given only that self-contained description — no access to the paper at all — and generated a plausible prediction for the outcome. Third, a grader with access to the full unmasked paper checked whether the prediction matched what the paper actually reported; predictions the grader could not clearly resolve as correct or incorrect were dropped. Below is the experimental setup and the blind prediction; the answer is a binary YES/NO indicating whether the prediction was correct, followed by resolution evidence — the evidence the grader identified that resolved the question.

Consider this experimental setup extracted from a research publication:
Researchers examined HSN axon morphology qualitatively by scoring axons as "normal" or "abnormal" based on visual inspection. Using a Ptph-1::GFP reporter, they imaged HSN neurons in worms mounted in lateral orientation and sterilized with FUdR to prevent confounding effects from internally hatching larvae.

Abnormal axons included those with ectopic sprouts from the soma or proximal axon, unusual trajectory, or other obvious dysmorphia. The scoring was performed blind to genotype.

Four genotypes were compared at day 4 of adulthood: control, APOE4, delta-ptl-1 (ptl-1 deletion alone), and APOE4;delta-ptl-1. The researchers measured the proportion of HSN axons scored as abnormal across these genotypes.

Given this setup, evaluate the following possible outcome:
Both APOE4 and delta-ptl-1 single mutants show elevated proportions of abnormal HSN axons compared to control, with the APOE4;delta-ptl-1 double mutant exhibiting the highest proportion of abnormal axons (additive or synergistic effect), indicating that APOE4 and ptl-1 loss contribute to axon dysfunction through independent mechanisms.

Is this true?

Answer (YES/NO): NO